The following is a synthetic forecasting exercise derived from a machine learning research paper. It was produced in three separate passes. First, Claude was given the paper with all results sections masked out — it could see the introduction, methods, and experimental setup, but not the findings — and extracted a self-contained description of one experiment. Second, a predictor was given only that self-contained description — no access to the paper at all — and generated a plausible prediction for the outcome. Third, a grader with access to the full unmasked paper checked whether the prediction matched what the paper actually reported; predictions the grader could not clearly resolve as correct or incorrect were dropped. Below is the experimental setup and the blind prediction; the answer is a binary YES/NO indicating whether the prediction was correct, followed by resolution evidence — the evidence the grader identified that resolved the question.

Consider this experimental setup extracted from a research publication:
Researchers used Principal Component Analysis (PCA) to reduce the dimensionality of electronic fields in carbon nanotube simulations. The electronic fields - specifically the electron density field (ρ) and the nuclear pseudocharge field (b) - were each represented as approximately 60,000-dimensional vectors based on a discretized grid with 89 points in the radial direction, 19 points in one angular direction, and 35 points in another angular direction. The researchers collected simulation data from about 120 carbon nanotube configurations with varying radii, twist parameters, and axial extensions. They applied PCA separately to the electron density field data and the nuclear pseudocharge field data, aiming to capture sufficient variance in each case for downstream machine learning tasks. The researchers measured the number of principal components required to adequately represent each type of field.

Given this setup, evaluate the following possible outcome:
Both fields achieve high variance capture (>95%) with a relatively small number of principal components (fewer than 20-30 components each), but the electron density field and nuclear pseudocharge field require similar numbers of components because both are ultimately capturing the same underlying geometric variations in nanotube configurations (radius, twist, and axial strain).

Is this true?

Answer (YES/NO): NO